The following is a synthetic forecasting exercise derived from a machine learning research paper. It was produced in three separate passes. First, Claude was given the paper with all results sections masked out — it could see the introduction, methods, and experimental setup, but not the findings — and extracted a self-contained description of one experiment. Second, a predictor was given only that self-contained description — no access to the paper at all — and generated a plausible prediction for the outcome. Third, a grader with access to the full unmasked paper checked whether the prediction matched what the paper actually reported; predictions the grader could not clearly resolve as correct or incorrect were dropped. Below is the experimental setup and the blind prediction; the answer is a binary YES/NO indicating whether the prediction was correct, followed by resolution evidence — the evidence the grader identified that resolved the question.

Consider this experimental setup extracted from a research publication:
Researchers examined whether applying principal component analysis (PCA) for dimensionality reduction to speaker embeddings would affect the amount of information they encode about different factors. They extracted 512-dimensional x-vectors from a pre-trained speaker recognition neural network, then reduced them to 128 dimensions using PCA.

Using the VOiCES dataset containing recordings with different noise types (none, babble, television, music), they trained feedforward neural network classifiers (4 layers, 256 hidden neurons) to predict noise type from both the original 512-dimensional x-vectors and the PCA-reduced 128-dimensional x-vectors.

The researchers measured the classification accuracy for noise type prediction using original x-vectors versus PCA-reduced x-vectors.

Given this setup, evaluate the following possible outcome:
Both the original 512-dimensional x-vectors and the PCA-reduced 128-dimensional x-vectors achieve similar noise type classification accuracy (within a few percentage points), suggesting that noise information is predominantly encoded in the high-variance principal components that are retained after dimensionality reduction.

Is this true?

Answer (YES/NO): YES